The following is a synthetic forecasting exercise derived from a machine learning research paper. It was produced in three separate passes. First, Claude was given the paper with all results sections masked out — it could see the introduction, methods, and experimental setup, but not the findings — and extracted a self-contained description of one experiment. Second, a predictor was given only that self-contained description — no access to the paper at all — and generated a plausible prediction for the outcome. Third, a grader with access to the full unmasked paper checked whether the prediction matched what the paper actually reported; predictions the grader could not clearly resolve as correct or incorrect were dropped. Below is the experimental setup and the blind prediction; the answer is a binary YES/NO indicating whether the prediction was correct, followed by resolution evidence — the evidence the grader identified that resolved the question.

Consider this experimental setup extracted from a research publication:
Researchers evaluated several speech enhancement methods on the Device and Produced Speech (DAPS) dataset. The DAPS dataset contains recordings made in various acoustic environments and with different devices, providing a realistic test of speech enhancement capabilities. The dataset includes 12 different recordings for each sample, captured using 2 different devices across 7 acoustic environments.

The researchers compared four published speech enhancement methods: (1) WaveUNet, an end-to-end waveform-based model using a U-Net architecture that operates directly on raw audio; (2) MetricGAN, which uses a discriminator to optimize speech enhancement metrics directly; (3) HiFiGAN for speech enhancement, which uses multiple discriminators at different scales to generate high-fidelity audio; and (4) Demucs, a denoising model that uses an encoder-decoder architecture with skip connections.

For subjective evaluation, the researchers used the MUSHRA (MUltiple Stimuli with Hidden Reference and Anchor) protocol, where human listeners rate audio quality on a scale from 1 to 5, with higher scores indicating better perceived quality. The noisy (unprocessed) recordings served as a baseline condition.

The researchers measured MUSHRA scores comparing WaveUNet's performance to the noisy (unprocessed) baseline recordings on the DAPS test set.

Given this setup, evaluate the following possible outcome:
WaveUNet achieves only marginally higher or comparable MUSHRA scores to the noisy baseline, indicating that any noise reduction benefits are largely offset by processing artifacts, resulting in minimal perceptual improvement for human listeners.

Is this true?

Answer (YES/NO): NO